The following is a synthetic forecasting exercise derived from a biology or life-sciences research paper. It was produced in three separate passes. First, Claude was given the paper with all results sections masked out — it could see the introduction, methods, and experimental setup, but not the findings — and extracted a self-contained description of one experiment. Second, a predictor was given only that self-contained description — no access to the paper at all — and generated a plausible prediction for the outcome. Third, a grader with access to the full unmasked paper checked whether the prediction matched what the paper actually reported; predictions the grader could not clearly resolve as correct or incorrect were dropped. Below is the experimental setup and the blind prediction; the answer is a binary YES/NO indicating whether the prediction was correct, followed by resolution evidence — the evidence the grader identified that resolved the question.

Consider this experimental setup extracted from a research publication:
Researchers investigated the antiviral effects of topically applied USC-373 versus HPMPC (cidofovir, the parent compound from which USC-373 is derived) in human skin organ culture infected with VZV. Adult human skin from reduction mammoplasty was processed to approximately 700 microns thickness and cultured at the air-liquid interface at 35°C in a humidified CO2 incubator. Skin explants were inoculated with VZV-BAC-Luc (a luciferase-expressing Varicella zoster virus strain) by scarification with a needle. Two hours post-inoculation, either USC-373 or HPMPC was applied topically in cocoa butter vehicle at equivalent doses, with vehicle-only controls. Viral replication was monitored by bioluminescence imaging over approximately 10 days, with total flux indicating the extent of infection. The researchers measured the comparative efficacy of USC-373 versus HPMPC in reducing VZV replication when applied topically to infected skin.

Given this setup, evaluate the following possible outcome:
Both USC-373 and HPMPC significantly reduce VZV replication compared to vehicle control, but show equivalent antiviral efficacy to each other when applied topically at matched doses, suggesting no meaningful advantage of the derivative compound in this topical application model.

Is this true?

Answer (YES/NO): YES